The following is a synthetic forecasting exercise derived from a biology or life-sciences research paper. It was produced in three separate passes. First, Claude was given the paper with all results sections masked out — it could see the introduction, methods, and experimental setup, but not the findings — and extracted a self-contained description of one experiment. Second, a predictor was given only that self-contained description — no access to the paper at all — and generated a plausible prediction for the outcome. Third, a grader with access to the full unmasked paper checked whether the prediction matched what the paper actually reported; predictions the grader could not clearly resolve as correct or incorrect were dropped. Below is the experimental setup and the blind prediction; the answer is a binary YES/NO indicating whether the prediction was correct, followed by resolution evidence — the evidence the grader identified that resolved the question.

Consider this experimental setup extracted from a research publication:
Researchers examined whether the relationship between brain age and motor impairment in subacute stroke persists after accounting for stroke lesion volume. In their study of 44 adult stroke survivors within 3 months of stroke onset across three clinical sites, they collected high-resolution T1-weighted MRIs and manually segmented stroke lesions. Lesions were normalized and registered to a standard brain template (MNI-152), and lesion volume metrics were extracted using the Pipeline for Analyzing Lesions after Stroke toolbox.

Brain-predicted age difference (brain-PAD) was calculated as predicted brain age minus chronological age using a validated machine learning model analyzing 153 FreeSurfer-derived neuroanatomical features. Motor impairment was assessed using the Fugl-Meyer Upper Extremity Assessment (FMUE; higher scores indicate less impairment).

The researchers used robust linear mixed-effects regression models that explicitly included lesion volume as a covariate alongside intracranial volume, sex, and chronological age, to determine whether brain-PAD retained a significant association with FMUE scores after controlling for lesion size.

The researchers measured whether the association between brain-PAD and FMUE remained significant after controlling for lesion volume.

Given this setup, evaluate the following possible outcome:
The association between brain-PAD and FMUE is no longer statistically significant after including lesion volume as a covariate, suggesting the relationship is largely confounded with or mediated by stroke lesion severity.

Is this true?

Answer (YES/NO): NO